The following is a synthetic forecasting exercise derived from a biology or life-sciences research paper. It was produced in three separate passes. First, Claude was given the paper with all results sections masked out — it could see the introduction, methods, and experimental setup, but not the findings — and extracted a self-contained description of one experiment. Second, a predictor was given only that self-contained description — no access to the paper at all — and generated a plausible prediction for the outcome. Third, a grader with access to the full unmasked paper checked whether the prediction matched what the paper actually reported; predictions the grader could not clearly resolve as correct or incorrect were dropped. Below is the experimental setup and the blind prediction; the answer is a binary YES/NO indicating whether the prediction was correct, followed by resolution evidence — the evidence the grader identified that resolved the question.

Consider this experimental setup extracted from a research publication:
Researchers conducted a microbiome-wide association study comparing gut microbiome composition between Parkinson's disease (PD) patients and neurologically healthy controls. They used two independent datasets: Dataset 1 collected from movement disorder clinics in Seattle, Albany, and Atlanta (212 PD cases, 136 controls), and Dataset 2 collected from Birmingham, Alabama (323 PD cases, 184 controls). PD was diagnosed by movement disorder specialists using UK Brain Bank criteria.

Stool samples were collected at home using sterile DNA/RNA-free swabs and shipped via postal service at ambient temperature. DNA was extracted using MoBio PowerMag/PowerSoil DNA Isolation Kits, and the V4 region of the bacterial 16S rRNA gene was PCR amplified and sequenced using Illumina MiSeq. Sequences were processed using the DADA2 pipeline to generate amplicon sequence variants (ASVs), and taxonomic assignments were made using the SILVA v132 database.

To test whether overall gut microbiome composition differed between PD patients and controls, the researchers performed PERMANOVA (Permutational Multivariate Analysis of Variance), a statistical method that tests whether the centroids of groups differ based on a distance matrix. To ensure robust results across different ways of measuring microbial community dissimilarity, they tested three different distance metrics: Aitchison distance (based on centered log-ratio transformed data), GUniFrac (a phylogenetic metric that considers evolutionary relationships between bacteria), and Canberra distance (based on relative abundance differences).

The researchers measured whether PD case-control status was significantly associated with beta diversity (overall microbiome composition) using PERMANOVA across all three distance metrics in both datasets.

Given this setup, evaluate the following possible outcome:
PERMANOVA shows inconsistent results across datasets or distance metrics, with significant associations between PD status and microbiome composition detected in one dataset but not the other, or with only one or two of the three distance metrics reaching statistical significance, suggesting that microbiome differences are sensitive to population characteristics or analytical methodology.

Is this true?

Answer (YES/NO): NO